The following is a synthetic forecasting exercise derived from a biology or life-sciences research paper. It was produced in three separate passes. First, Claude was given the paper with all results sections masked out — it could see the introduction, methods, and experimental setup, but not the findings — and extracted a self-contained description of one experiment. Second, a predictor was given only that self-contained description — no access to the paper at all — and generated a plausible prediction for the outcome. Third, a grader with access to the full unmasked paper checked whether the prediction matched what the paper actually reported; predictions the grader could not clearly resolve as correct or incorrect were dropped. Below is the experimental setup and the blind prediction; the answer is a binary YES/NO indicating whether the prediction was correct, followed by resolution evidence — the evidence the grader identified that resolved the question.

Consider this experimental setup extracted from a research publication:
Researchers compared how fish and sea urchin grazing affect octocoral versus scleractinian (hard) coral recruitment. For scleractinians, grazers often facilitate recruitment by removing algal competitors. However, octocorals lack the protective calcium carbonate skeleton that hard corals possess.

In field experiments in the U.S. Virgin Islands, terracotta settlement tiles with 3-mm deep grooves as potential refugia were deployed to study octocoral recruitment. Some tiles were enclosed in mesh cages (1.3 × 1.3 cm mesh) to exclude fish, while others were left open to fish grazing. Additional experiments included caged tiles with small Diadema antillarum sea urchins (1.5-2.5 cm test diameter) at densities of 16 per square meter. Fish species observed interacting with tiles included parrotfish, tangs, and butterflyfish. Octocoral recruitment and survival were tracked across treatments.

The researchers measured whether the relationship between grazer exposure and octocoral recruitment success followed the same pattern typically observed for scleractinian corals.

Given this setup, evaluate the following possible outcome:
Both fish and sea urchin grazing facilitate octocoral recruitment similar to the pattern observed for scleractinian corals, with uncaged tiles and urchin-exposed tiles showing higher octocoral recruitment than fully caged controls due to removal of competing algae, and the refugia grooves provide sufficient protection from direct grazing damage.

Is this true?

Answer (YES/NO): NO